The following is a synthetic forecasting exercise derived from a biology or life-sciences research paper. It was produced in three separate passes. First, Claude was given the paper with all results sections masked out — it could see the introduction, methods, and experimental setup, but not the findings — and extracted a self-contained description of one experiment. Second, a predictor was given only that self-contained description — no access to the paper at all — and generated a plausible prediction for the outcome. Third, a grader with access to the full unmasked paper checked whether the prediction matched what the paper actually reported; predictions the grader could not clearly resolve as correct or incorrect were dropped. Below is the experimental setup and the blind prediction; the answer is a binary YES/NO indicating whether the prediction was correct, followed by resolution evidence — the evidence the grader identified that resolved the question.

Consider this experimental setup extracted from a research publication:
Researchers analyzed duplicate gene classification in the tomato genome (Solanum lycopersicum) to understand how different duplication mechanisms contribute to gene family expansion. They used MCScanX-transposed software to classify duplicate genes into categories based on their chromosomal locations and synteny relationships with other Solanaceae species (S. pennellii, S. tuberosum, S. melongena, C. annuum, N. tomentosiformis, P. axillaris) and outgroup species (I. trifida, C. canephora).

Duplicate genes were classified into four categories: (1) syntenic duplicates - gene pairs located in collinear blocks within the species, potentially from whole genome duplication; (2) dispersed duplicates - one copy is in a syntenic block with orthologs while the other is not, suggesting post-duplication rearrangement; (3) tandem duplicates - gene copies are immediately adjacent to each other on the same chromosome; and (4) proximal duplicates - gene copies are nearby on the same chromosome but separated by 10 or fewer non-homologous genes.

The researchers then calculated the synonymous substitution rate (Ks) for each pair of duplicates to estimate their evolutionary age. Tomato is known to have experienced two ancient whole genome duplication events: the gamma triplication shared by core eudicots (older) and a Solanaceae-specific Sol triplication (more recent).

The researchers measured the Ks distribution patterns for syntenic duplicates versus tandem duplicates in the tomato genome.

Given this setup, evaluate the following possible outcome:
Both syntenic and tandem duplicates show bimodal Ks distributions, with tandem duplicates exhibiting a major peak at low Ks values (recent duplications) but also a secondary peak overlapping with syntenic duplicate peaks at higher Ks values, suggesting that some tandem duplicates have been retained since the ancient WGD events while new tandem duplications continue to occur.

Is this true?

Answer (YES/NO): NO